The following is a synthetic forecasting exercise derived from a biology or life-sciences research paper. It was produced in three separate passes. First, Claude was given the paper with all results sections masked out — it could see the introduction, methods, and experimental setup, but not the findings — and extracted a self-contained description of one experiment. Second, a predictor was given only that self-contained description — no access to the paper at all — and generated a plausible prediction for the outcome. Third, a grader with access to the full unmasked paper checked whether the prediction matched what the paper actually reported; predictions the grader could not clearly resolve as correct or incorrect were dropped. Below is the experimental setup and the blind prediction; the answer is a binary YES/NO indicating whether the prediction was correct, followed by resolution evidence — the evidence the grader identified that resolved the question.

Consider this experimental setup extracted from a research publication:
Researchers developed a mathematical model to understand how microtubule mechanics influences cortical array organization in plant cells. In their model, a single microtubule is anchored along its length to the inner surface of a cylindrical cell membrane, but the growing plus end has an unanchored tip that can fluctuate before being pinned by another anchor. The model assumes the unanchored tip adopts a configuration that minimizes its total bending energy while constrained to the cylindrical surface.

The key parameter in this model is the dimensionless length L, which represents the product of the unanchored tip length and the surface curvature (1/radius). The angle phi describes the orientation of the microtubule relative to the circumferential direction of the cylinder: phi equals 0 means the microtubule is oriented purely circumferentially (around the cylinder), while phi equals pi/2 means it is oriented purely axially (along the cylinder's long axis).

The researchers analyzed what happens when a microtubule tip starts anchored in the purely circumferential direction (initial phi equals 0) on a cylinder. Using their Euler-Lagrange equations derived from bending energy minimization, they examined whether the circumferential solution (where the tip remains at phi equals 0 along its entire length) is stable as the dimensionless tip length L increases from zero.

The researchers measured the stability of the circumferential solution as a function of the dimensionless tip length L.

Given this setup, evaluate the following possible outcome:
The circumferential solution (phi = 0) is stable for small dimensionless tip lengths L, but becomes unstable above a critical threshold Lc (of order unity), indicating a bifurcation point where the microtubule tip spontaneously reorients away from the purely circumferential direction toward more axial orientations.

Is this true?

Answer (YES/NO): YES